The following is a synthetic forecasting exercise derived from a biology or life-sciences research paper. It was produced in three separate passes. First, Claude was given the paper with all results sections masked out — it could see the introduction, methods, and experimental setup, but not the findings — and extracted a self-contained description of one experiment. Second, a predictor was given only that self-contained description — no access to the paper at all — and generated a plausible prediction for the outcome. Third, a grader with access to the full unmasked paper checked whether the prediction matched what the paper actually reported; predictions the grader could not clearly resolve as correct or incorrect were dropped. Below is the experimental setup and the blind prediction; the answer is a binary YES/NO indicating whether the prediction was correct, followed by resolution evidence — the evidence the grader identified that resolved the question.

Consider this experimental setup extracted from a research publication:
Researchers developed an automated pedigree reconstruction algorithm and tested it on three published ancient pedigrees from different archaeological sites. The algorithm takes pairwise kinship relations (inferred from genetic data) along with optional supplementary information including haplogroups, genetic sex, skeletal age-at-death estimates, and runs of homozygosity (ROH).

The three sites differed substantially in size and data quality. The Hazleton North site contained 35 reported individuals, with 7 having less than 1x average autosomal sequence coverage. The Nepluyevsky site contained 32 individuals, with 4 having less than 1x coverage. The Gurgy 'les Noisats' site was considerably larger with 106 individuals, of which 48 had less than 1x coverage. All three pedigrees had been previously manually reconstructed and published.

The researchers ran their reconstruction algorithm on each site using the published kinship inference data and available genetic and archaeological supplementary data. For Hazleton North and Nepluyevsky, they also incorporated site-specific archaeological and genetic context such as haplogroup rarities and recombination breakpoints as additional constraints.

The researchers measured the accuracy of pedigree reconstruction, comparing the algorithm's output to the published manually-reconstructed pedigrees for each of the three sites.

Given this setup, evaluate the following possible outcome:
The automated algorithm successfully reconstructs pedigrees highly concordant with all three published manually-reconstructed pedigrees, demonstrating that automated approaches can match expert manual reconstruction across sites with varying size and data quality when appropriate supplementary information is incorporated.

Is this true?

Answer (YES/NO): NO